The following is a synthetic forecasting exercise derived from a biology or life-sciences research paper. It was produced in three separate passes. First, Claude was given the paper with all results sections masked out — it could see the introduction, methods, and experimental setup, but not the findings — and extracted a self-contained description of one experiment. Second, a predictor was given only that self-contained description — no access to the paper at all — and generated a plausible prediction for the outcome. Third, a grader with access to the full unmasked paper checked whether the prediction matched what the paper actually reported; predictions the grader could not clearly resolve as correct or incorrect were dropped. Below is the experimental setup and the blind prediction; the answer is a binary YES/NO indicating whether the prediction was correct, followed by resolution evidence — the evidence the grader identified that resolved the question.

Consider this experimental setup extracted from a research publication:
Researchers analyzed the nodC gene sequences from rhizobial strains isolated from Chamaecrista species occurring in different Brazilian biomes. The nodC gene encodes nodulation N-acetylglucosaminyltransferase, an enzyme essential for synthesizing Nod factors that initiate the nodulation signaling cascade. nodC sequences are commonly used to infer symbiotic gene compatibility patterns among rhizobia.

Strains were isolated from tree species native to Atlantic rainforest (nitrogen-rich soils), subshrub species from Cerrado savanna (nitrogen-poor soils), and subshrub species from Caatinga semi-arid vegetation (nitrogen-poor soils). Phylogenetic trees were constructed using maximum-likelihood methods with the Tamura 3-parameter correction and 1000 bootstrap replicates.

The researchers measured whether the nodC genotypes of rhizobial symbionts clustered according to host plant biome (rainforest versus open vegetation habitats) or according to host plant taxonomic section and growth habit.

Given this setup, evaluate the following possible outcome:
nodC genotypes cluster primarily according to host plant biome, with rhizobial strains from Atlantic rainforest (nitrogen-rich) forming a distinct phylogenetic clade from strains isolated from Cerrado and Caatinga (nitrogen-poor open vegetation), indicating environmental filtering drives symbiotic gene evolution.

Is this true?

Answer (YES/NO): NO